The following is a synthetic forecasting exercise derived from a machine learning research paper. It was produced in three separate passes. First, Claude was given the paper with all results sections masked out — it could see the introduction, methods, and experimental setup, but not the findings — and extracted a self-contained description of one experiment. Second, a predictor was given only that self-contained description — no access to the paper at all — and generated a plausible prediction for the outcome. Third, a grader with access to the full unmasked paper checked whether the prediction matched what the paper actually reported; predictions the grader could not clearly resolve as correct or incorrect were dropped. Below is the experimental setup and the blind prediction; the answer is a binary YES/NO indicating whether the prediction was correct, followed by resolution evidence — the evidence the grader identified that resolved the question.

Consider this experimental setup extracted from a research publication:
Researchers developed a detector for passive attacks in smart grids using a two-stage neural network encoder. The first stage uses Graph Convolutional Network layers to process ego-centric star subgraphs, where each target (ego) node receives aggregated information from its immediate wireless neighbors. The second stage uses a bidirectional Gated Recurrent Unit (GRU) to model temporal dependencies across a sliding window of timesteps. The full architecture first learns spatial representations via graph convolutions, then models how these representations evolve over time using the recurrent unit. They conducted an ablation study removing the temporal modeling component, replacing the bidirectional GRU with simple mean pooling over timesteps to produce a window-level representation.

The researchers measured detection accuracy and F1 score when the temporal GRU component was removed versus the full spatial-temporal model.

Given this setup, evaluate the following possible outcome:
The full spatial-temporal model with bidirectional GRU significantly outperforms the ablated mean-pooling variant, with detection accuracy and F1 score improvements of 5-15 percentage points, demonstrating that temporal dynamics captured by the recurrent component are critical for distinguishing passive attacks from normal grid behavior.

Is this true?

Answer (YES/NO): NO